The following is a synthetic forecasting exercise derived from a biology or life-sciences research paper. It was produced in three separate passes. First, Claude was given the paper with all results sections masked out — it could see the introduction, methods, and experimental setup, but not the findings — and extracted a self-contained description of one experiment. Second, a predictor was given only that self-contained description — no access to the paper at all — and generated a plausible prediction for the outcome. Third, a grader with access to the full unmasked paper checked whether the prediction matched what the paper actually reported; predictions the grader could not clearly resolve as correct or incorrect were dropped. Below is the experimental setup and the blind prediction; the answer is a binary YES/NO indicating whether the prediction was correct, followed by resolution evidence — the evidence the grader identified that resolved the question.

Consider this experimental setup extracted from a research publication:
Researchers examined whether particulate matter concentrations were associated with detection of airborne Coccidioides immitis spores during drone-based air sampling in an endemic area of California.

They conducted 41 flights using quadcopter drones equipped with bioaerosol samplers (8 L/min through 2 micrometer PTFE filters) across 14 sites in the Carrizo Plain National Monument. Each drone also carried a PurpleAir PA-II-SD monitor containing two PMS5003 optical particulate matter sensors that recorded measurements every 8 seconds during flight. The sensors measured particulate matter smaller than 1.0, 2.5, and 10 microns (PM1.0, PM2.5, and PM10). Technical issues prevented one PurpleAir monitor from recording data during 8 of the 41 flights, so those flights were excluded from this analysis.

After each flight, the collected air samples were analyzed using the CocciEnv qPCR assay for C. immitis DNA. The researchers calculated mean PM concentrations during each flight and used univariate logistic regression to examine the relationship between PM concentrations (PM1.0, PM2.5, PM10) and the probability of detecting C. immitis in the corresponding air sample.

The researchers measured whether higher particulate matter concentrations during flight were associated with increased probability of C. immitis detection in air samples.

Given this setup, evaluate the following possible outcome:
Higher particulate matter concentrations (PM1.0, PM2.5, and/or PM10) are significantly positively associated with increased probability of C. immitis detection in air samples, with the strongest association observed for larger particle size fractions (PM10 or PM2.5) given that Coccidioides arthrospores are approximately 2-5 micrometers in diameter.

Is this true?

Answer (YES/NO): NO